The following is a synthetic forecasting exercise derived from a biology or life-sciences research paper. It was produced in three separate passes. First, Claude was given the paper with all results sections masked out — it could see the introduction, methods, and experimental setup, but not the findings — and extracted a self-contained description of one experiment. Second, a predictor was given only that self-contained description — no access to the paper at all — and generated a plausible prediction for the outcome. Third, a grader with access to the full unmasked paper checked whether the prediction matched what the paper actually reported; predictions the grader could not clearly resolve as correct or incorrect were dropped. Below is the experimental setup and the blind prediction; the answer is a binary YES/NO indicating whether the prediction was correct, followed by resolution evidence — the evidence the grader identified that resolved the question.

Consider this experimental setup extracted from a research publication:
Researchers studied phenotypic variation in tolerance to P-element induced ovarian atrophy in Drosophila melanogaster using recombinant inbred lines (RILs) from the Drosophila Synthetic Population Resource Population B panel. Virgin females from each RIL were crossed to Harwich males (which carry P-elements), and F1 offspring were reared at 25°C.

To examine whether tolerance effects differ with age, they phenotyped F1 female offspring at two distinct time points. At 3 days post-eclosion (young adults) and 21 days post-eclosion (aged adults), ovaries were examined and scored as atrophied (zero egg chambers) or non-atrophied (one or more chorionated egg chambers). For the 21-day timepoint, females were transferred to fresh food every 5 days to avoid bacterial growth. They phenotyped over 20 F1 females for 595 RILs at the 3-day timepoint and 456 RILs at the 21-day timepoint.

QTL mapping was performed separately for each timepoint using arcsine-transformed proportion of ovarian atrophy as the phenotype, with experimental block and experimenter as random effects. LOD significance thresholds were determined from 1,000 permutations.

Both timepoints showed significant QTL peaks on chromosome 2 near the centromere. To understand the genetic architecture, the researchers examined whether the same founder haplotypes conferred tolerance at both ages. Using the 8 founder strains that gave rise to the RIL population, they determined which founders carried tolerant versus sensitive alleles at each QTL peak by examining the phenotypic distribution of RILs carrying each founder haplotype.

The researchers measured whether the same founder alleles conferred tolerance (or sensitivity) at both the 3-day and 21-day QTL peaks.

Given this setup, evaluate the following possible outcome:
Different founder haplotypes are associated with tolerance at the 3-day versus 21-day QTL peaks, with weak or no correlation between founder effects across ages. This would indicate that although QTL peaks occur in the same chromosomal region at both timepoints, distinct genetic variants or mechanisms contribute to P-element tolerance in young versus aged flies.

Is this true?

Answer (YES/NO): YES